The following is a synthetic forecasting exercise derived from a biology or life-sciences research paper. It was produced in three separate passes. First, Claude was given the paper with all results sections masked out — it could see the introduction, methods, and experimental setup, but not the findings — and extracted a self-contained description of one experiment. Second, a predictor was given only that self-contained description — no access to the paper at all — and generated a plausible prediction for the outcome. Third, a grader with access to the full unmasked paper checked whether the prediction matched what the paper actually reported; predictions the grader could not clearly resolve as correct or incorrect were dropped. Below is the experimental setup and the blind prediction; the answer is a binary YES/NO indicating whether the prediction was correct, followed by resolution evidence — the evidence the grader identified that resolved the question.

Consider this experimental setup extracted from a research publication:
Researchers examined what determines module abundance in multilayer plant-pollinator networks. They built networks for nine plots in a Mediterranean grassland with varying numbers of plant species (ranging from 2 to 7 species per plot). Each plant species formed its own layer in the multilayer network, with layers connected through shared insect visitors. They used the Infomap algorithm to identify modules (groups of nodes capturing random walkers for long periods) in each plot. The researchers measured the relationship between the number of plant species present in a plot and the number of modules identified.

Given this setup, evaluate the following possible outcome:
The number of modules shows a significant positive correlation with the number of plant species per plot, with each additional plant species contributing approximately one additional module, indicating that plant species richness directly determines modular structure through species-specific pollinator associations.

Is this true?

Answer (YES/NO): NO